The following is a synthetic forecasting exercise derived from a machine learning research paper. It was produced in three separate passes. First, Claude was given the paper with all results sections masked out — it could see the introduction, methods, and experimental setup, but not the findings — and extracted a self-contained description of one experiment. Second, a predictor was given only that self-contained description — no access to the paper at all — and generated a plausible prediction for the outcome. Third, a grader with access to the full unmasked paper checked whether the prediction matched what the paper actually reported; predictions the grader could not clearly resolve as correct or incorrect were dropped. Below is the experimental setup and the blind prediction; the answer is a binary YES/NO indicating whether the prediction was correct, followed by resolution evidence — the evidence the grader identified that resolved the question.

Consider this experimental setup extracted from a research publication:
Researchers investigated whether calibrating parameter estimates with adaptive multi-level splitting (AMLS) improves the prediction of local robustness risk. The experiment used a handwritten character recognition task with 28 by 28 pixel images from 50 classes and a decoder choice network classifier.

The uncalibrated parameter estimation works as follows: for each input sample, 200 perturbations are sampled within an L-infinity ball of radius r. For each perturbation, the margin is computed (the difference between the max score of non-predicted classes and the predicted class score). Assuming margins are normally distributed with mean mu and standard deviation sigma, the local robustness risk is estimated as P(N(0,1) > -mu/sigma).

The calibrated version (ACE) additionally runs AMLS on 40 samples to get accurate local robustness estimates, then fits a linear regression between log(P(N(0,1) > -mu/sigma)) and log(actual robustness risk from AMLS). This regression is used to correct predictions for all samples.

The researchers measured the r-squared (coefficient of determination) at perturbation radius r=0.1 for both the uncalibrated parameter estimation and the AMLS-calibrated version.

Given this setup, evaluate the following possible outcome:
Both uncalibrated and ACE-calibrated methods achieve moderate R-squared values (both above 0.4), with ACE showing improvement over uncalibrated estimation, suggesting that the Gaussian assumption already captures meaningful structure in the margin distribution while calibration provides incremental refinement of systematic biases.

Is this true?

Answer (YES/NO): NO